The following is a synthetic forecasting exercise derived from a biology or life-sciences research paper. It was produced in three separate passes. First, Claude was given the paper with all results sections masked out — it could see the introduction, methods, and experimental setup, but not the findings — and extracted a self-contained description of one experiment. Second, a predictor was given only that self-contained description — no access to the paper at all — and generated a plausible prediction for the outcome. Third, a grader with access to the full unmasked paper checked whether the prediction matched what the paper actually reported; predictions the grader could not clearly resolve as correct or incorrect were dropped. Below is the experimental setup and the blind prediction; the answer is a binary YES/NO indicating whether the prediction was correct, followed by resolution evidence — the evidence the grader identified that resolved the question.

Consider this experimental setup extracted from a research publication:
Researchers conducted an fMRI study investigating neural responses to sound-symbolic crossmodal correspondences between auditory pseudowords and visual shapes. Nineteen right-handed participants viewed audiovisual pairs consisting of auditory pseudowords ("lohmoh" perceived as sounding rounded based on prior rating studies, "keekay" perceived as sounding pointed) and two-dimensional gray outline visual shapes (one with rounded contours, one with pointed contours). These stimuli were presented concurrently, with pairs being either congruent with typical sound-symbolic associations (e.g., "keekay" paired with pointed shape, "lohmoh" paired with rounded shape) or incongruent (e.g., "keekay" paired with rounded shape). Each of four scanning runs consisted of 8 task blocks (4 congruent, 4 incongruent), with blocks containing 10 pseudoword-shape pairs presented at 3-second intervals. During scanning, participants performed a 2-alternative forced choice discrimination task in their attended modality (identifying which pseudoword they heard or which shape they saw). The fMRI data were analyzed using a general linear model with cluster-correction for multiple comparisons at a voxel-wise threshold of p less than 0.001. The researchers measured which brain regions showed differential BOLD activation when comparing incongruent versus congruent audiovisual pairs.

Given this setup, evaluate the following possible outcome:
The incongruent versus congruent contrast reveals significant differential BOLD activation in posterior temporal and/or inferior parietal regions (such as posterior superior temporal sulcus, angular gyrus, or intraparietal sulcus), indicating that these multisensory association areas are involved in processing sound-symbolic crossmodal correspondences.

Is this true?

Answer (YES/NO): YES